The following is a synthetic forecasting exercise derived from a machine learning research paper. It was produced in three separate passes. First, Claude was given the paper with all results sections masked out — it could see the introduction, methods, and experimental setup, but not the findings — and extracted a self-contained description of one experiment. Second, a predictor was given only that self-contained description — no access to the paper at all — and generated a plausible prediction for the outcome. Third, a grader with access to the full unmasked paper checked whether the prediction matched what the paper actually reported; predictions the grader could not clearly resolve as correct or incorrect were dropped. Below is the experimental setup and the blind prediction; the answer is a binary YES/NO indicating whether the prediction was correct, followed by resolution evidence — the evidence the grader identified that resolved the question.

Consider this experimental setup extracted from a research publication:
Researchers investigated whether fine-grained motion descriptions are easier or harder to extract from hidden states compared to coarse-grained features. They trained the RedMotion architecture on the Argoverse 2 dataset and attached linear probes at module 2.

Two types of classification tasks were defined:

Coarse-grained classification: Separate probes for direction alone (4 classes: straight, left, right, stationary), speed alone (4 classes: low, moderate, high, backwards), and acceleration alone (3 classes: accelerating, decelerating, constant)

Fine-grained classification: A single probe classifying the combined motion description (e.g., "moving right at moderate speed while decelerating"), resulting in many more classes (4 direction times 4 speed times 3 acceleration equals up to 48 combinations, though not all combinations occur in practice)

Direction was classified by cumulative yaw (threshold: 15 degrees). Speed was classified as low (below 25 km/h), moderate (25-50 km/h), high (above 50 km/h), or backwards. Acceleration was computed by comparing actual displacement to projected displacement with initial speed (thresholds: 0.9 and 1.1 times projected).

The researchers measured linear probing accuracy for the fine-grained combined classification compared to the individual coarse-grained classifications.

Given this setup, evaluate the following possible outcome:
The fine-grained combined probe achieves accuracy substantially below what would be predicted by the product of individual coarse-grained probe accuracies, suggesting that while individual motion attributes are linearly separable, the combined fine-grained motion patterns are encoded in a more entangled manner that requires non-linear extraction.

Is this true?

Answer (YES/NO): NO